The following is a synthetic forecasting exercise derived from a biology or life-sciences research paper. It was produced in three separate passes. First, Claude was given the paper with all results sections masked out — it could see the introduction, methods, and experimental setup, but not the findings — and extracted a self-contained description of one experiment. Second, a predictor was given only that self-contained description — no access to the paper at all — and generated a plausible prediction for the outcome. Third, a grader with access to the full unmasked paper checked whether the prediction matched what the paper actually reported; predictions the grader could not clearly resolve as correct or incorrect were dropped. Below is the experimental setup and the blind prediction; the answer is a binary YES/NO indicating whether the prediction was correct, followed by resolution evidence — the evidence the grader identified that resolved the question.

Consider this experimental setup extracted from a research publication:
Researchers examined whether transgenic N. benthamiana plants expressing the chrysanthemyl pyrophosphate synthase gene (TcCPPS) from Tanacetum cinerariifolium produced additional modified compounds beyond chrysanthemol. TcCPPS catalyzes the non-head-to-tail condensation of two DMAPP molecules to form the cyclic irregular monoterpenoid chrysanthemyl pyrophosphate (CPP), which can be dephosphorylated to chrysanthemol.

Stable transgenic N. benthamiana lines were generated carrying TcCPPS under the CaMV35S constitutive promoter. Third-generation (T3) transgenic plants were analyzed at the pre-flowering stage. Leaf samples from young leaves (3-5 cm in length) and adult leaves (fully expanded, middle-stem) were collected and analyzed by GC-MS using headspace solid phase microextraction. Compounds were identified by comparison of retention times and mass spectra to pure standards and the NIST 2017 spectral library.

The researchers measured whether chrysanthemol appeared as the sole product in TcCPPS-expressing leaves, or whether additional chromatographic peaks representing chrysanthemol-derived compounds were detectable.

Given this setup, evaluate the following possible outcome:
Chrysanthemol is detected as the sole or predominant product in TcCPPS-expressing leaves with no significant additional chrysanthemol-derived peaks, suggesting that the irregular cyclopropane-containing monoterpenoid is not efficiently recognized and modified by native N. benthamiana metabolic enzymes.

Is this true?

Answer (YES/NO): NO